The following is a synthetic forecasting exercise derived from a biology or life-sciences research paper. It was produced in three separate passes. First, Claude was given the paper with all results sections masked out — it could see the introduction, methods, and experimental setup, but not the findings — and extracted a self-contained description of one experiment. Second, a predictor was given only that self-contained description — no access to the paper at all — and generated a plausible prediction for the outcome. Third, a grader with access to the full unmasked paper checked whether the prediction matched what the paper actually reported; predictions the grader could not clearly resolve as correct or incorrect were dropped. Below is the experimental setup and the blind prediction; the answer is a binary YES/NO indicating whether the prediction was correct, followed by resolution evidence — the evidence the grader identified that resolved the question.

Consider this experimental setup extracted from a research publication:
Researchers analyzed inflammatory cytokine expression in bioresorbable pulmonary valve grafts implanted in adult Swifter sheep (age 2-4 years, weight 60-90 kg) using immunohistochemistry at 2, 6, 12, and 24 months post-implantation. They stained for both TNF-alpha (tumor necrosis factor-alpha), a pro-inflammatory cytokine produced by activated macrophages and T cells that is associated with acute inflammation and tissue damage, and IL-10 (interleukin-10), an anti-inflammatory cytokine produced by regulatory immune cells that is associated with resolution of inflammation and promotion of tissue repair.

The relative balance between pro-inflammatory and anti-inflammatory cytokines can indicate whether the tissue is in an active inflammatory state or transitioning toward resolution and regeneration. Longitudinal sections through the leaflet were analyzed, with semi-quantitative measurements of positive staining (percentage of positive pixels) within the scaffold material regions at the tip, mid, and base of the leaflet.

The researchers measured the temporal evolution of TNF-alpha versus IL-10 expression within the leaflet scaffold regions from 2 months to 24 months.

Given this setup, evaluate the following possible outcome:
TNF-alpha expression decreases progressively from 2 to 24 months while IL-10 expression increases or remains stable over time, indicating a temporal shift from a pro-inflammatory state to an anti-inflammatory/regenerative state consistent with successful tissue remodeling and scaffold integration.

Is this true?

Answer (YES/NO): NO